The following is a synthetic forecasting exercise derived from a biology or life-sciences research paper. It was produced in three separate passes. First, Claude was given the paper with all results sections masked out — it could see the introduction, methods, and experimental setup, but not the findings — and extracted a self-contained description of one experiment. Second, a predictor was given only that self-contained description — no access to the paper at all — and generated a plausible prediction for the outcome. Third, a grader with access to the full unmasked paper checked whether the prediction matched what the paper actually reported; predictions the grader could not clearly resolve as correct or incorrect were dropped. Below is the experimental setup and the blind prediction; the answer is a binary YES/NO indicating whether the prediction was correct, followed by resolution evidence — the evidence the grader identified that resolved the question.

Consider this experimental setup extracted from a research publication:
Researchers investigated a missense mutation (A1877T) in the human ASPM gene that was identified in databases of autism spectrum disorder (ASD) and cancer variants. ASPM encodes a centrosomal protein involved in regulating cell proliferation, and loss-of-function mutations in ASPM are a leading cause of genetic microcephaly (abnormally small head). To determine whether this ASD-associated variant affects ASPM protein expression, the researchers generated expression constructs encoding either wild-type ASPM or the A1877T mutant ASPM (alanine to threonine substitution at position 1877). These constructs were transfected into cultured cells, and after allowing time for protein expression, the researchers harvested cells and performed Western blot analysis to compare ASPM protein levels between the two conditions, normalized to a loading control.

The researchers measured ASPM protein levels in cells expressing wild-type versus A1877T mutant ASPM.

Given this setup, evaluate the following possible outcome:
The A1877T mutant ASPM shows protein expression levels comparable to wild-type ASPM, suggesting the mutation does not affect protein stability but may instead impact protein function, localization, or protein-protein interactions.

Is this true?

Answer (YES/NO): NO